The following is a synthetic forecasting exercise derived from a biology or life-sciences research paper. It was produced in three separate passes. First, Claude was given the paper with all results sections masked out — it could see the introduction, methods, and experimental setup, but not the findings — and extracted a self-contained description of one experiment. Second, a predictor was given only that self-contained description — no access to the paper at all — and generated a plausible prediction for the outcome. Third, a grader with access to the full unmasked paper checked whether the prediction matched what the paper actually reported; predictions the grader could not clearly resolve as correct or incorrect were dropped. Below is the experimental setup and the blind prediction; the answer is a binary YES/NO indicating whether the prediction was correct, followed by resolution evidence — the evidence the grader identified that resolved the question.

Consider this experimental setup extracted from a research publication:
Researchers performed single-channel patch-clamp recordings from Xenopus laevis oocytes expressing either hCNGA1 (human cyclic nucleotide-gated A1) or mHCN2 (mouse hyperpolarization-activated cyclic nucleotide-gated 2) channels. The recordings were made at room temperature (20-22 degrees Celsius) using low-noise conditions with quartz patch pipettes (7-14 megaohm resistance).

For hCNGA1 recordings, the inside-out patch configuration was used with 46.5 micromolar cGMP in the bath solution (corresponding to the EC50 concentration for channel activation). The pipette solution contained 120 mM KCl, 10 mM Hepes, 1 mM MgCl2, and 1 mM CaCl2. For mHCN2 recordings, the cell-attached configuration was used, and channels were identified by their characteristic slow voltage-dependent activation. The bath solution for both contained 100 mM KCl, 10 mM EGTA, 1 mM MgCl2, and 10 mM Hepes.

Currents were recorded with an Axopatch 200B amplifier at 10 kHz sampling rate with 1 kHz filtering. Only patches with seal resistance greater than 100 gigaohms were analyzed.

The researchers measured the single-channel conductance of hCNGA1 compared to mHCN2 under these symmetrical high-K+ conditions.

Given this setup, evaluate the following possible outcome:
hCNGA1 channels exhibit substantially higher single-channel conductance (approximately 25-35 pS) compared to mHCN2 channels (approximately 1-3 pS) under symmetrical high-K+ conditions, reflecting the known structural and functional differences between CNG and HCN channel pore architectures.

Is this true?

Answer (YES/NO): YES